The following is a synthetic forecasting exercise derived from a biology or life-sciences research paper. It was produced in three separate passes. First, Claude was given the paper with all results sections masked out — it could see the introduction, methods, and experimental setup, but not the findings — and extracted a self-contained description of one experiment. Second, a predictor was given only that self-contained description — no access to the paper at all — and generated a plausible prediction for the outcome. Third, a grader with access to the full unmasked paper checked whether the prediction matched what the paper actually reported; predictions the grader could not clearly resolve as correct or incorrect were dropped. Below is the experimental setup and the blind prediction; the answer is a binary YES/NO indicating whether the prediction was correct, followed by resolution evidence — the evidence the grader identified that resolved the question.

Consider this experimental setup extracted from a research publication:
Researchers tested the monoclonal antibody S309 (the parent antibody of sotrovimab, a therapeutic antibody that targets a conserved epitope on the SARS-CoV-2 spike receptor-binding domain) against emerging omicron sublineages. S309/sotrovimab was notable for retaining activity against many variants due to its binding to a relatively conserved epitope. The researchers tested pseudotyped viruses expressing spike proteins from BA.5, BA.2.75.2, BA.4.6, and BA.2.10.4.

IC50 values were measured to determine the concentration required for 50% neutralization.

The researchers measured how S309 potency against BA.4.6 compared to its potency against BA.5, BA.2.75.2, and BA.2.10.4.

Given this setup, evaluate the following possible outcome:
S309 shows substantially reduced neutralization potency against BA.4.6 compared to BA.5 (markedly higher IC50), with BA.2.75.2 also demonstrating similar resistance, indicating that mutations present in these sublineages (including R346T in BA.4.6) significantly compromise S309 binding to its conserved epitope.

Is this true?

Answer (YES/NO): NO